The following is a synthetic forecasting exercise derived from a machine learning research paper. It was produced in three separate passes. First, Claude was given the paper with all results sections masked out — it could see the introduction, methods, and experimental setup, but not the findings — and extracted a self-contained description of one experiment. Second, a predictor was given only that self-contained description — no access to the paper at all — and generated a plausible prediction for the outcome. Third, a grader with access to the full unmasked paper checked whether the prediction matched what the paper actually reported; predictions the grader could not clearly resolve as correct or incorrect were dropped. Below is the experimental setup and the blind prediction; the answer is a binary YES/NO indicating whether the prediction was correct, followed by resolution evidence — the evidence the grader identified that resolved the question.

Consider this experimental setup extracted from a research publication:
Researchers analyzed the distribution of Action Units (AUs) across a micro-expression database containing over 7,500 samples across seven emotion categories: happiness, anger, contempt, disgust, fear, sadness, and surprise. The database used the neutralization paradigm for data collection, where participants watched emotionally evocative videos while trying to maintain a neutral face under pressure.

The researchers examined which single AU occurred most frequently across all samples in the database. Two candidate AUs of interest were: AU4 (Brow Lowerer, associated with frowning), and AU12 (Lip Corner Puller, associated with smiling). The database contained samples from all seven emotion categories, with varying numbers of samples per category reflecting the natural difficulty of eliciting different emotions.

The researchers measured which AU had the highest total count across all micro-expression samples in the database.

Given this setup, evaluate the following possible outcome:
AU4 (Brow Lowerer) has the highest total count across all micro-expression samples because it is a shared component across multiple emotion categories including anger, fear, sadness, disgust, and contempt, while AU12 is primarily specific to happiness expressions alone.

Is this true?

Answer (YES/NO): YES